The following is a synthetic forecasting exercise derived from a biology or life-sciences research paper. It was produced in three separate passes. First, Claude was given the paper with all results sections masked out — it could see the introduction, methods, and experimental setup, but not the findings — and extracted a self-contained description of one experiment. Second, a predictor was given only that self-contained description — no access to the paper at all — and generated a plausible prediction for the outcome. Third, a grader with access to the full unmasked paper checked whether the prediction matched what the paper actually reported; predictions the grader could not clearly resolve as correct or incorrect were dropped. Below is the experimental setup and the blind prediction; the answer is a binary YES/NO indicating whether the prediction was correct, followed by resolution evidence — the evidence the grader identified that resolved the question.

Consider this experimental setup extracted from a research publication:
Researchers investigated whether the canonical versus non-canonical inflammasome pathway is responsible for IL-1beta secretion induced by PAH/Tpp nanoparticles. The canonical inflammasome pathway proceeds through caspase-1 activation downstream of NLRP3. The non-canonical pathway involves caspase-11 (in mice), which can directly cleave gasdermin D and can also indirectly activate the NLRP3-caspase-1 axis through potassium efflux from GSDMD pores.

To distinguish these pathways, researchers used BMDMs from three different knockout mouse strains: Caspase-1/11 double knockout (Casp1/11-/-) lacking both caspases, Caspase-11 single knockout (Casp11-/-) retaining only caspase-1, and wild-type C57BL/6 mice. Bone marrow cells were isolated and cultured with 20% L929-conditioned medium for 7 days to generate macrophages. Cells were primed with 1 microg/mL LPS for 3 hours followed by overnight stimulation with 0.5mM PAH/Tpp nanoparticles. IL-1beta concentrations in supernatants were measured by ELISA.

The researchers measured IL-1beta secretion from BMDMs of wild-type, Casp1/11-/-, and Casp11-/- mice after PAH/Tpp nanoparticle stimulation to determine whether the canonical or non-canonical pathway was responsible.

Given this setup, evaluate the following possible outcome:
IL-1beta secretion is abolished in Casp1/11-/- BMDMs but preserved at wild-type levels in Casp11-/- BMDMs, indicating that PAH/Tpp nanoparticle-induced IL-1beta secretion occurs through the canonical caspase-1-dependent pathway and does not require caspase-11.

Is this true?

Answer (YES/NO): NO